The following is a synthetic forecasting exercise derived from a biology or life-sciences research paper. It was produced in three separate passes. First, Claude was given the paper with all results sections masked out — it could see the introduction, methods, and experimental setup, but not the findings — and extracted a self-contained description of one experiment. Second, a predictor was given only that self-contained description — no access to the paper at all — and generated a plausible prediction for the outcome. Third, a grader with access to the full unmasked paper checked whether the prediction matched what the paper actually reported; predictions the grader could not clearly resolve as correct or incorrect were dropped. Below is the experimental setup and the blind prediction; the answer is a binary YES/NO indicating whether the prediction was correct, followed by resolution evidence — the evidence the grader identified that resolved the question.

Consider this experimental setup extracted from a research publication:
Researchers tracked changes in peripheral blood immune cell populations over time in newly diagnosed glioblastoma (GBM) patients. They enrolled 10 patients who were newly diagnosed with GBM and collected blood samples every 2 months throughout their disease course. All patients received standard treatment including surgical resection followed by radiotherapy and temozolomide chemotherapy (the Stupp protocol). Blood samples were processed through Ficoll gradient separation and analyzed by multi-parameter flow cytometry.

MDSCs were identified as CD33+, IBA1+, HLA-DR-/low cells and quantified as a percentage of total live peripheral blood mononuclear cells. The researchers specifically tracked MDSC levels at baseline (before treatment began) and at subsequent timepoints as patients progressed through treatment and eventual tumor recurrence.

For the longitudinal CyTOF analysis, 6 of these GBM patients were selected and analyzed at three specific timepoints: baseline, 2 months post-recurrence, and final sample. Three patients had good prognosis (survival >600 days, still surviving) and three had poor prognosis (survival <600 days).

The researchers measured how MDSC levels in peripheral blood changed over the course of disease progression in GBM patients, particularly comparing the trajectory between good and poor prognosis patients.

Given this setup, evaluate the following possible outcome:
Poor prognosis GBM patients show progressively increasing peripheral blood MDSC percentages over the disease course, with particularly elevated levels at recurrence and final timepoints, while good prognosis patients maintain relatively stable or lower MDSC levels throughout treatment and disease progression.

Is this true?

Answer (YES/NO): YES